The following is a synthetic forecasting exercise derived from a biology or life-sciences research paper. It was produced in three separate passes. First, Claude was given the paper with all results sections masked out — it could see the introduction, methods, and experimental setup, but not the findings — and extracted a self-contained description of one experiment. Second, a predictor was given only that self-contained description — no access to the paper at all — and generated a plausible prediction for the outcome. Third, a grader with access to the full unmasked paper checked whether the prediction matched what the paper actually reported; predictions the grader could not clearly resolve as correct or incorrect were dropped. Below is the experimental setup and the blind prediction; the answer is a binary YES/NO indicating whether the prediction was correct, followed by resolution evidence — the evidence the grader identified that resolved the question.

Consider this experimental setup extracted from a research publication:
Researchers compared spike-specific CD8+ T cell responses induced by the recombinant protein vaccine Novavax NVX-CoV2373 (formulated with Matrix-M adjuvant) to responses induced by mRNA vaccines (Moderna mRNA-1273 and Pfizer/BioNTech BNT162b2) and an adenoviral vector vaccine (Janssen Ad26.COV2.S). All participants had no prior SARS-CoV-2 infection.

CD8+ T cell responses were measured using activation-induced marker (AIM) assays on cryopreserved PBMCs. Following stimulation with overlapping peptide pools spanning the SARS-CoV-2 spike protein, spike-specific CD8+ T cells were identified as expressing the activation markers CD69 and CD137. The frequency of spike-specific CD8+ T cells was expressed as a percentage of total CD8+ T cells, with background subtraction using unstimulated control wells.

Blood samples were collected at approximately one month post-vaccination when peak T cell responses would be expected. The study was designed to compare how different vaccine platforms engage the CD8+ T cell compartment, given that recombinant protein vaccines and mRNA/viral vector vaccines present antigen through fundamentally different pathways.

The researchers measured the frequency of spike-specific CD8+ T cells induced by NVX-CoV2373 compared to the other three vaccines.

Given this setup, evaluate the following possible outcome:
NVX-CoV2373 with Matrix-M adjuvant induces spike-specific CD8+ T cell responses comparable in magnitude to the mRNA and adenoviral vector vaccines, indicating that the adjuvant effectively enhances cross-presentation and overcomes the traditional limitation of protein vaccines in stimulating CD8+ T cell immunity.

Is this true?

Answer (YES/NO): NO